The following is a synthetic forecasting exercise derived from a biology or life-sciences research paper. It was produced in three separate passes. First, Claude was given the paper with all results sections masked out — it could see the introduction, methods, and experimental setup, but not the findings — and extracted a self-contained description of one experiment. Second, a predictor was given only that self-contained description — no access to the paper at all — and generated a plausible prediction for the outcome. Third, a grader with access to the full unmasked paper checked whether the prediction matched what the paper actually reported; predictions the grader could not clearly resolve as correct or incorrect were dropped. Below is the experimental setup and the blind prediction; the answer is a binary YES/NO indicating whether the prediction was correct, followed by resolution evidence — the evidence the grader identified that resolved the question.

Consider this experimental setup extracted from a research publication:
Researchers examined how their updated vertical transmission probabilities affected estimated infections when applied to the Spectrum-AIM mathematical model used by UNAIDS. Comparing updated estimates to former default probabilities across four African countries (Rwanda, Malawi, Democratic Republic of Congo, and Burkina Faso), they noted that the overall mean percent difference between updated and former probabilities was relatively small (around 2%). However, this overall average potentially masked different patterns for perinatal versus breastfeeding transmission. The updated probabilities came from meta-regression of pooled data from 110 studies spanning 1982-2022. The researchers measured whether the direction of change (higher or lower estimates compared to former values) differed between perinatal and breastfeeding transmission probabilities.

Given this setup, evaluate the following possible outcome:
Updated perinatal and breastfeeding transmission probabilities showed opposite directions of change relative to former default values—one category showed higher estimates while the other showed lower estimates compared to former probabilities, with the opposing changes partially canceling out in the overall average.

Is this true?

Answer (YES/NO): YES